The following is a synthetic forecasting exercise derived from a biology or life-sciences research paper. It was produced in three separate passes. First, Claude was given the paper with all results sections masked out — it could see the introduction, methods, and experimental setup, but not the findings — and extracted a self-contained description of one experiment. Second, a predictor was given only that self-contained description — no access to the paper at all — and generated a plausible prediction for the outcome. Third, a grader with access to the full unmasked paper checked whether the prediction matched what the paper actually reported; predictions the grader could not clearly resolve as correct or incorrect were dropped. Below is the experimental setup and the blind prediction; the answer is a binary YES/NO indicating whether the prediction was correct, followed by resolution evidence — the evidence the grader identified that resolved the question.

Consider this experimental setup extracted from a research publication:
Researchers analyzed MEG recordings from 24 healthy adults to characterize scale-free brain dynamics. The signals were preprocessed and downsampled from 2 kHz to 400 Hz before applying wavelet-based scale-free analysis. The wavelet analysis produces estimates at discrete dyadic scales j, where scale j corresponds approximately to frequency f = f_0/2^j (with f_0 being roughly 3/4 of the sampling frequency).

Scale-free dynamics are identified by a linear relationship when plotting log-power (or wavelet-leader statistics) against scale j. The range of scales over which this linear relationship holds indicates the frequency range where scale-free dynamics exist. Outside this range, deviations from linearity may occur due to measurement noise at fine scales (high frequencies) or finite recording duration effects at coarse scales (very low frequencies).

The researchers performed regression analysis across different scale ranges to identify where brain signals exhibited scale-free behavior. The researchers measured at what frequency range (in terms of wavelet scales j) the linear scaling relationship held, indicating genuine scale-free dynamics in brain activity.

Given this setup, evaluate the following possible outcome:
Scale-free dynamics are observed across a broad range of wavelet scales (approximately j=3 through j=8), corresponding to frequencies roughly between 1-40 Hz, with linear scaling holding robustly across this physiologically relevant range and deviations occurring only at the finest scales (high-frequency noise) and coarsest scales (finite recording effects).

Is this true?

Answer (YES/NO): NO